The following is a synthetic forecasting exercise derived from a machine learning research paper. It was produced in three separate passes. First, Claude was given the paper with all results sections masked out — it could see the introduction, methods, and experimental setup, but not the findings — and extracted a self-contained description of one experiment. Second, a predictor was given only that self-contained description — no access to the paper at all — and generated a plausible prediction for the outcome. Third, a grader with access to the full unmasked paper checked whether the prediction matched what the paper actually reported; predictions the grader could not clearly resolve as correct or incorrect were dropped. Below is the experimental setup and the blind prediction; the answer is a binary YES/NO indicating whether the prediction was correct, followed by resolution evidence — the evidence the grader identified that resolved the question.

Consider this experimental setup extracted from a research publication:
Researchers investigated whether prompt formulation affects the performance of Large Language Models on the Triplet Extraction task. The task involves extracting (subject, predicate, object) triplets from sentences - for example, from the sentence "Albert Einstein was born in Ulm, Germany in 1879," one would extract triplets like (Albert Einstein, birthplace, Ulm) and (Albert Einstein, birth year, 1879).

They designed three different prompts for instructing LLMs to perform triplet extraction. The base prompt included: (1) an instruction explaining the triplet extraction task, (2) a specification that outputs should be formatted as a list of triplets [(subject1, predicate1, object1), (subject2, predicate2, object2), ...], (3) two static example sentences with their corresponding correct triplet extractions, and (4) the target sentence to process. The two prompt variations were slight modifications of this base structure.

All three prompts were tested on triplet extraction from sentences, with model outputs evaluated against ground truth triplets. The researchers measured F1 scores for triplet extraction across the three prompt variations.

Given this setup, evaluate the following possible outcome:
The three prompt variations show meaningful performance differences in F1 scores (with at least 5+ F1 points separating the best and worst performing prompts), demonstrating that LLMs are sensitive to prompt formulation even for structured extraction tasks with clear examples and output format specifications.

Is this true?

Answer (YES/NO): NO